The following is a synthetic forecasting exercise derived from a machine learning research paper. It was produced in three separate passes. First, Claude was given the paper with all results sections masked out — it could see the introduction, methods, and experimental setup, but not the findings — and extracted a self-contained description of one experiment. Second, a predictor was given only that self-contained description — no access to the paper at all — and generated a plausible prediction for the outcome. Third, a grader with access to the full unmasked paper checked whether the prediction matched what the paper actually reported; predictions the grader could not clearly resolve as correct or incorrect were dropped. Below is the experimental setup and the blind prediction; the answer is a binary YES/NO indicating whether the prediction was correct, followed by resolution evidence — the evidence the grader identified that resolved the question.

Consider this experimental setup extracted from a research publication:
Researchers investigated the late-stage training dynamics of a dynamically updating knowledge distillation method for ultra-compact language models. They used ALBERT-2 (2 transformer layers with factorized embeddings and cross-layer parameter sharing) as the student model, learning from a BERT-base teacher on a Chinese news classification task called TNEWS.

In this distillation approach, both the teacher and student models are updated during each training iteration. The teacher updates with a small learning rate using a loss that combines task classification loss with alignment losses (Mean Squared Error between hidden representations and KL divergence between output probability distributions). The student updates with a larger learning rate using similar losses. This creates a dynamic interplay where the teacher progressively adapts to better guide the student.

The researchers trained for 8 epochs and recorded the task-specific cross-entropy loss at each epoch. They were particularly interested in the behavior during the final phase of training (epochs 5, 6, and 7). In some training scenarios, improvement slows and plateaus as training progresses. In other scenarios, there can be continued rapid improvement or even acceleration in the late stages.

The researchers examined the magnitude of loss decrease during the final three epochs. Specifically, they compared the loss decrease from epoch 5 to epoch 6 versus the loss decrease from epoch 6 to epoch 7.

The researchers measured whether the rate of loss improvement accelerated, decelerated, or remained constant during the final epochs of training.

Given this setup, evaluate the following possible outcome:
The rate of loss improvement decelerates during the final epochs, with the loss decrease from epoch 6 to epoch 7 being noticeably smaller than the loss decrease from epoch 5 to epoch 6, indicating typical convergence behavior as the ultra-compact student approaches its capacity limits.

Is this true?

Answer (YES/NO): YES